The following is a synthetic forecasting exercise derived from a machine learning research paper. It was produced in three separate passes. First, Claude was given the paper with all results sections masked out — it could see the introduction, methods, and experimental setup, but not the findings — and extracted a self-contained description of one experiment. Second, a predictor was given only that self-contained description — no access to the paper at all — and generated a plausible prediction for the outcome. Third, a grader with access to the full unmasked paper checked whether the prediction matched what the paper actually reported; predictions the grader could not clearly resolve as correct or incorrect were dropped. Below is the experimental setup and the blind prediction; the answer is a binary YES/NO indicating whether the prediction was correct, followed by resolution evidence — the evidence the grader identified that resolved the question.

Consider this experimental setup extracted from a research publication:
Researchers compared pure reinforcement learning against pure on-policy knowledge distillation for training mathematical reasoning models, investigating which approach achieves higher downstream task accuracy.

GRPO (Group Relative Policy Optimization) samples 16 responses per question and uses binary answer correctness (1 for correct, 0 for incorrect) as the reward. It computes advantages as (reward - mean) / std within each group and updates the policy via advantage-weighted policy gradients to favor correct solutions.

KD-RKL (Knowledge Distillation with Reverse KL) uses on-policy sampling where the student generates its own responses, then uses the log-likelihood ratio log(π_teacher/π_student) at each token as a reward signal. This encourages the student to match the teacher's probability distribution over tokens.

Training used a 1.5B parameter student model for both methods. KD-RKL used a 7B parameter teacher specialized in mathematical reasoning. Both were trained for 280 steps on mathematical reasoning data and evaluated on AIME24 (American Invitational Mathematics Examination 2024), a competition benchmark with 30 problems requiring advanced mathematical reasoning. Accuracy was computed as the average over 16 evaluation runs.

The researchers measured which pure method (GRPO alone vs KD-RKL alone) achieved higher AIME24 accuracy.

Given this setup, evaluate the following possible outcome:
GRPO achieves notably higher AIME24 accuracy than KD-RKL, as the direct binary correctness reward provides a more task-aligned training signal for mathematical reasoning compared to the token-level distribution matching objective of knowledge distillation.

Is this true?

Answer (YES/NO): NO